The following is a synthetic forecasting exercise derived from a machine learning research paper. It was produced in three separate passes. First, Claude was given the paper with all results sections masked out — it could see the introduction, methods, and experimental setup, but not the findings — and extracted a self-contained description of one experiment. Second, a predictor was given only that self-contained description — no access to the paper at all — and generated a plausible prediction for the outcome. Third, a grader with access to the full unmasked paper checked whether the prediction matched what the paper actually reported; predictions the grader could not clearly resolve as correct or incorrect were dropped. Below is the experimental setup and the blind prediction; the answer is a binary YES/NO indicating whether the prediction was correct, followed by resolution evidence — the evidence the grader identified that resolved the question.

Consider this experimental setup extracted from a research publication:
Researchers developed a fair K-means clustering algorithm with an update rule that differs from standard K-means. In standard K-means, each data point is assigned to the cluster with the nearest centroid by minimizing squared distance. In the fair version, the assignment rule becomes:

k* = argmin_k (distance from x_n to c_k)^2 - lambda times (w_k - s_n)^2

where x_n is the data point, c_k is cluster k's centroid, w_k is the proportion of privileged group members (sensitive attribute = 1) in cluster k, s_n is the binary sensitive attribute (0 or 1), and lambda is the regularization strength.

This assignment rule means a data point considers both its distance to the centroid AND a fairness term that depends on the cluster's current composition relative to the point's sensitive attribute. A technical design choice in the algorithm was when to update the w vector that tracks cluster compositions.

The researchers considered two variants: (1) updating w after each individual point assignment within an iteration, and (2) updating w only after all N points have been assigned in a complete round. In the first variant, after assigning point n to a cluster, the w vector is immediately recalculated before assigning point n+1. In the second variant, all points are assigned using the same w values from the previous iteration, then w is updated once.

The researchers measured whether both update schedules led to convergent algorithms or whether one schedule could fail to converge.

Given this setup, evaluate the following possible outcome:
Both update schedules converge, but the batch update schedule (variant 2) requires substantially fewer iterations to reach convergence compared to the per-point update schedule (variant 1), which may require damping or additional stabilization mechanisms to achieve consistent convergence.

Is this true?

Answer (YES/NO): NO